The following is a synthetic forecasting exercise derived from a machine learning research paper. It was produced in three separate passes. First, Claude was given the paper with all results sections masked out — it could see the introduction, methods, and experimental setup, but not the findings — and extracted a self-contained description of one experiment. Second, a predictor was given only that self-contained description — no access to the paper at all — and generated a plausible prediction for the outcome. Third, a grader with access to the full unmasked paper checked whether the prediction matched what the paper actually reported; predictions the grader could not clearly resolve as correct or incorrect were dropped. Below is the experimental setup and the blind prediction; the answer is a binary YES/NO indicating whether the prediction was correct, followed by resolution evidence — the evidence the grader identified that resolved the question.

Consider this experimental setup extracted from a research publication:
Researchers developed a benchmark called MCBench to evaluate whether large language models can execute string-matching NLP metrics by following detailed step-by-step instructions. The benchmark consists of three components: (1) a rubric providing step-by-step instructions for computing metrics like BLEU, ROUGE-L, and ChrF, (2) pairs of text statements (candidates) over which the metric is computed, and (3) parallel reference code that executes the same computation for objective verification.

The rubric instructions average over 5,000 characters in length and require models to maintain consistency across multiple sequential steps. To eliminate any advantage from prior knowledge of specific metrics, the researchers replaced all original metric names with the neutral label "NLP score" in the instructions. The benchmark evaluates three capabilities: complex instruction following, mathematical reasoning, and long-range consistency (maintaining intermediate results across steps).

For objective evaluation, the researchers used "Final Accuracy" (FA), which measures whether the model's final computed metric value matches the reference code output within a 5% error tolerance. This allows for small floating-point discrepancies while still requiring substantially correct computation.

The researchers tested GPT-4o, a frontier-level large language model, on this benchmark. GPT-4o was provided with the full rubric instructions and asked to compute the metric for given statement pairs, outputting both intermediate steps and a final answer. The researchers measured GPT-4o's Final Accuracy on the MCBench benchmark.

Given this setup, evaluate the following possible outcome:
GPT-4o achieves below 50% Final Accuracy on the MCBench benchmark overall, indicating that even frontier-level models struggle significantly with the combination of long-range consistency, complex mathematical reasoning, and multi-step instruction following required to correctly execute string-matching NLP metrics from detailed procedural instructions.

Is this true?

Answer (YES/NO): YES